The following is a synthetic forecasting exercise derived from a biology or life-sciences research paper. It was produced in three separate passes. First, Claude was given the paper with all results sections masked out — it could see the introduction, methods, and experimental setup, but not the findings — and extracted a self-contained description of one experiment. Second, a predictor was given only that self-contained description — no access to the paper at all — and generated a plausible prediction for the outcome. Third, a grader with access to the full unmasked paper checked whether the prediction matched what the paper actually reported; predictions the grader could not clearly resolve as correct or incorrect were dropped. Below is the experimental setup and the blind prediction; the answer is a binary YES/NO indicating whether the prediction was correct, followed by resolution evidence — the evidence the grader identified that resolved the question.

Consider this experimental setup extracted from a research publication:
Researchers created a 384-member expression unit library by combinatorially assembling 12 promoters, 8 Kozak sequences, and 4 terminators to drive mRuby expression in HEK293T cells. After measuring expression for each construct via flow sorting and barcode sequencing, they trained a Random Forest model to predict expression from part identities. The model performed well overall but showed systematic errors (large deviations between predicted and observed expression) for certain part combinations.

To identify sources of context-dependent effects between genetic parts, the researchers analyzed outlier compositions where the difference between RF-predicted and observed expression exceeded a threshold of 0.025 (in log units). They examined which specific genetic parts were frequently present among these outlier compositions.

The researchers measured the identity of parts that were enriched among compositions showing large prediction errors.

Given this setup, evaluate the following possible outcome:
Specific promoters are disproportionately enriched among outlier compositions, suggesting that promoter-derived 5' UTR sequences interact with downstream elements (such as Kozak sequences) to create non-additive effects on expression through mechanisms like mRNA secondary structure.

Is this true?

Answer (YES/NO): NO